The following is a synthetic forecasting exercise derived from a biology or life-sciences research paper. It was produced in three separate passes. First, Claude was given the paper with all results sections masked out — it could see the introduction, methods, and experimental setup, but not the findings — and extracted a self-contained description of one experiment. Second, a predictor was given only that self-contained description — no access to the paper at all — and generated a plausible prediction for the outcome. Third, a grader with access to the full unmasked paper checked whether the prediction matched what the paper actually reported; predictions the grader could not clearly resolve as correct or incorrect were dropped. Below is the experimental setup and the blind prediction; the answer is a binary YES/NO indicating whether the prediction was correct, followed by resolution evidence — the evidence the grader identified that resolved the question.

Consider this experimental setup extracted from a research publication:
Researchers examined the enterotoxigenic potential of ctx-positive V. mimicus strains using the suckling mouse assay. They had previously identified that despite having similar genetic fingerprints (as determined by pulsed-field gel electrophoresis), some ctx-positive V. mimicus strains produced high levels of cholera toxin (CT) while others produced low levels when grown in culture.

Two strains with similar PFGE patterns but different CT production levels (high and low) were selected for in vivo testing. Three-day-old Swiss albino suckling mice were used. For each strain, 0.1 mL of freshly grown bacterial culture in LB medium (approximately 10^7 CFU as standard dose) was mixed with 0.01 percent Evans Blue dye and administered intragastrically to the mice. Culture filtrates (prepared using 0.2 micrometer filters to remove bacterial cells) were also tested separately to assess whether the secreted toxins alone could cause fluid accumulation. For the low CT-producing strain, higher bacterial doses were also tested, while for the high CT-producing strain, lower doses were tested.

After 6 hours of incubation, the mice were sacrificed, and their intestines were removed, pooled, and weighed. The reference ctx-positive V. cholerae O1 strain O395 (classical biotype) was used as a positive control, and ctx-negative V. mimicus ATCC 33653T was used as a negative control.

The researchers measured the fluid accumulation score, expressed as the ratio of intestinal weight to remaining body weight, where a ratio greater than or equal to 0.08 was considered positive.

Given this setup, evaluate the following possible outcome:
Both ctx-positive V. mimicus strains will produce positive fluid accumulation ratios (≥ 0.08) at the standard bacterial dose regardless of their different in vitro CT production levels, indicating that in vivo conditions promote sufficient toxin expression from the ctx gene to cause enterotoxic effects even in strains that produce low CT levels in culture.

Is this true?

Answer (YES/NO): NO